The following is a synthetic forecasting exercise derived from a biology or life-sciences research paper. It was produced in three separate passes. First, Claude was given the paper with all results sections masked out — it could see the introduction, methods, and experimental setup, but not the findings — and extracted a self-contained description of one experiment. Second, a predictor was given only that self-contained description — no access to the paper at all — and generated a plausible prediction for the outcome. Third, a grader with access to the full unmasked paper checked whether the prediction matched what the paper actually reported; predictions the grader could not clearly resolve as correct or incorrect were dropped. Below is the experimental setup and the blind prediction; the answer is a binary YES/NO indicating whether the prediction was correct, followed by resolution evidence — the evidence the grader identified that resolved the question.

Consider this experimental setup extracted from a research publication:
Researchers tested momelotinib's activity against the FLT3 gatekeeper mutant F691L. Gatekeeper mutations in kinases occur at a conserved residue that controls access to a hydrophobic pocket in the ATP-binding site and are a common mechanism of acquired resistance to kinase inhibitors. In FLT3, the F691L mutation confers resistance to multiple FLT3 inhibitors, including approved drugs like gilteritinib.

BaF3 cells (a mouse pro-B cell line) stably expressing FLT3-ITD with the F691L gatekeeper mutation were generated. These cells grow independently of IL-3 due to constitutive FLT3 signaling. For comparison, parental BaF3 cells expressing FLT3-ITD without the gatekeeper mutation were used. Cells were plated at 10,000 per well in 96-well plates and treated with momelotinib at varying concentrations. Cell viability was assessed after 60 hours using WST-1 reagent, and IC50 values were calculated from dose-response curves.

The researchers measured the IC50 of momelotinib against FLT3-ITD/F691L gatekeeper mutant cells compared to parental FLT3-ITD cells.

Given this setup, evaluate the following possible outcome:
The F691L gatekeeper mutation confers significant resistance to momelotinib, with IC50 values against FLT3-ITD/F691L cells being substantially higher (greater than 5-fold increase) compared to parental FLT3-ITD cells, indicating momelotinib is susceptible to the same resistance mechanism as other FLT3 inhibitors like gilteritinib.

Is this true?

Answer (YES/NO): YES